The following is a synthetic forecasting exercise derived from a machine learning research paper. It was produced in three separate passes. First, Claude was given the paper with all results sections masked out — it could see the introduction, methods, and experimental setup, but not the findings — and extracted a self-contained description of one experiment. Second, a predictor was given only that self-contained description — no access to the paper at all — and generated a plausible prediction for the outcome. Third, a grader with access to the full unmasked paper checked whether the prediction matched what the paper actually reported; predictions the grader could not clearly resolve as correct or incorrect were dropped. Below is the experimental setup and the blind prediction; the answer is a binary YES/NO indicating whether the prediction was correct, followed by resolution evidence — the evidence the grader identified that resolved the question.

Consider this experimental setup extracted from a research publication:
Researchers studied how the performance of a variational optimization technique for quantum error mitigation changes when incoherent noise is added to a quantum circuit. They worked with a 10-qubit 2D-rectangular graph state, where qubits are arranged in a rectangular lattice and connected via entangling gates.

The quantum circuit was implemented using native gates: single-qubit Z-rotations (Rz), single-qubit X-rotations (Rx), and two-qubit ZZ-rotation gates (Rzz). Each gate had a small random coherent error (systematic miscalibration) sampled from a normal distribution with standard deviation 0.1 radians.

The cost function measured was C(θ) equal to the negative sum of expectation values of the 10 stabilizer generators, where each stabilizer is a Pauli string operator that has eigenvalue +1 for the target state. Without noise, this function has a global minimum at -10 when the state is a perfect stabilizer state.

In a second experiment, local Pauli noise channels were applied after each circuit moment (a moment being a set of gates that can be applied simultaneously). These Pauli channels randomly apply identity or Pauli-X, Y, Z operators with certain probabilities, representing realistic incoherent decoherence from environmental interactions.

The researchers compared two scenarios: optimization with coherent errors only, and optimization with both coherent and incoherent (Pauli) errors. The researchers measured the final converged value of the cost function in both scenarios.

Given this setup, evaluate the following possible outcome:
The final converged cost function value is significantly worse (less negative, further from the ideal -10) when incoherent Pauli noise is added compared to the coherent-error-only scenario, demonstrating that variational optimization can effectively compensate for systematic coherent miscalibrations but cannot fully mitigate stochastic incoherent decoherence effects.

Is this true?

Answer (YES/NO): YES